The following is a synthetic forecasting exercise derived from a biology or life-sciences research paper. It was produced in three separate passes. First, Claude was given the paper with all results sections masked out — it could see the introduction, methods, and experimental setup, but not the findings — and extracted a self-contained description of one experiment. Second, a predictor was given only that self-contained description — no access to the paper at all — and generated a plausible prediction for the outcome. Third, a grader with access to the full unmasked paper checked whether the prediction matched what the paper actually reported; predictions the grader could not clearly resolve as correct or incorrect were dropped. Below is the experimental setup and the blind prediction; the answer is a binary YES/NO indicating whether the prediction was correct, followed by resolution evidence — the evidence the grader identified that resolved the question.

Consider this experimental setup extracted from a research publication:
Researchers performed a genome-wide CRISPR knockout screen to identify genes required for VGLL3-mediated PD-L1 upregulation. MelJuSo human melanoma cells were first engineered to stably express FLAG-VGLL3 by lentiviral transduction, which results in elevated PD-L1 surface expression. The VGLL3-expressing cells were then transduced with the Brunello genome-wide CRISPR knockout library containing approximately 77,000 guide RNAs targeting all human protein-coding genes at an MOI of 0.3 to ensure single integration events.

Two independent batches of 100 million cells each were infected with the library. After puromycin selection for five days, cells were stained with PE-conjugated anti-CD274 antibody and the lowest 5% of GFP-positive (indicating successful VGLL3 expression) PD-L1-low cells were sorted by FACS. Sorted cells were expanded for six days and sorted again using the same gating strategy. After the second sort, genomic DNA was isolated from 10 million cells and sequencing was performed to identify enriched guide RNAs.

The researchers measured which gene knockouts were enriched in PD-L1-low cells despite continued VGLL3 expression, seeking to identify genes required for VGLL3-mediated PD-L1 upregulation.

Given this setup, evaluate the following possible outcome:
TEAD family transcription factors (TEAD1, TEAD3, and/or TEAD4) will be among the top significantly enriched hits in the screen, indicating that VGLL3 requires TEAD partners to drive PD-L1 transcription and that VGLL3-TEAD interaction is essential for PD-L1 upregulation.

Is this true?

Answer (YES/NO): YES